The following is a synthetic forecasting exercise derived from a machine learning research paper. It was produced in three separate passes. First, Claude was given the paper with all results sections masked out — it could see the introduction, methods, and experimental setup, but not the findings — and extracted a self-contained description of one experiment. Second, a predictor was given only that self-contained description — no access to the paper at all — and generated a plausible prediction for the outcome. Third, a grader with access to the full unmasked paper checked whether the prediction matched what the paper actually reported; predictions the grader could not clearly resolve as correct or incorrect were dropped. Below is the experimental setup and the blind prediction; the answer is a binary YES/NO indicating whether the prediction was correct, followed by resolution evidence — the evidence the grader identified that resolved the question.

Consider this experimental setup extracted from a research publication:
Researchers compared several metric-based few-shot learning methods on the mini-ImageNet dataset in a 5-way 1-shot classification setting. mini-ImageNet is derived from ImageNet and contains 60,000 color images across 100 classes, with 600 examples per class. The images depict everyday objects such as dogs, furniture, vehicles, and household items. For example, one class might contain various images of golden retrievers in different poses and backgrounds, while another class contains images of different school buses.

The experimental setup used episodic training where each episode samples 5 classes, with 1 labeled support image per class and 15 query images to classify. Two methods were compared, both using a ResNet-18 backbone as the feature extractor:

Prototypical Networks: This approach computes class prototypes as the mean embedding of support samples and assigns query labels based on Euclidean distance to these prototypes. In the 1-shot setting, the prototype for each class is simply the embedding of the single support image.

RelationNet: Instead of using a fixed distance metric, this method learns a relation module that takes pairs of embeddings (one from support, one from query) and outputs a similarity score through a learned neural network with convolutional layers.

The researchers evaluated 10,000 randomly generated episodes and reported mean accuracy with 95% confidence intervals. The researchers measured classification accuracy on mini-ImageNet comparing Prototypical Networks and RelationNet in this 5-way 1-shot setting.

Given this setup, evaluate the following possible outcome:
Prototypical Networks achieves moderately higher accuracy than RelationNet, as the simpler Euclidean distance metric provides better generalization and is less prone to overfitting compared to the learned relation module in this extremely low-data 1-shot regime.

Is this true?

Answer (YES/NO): YES